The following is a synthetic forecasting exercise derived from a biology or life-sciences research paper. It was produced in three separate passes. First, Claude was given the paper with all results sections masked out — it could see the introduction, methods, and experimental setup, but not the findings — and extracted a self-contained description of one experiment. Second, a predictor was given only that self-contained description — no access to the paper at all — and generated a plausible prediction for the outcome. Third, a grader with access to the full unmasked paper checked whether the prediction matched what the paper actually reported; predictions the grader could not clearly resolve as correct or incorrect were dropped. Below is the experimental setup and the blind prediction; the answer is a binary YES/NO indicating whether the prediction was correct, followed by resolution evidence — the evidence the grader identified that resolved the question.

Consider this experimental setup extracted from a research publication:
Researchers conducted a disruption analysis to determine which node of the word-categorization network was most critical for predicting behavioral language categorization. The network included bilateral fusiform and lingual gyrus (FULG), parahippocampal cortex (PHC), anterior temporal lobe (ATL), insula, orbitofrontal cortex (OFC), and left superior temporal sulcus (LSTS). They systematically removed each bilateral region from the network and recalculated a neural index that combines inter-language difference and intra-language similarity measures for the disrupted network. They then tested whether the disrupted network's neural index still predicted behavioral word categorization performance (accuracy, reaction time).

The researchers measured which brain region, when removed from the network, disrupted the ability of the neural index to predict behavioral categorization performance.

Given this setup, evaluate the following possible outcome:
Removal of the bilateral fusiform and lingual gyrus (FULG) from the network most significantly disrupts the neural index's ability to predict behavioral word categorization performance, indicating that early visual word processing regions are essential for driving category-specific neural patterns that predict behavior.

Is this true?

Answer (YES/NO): YES